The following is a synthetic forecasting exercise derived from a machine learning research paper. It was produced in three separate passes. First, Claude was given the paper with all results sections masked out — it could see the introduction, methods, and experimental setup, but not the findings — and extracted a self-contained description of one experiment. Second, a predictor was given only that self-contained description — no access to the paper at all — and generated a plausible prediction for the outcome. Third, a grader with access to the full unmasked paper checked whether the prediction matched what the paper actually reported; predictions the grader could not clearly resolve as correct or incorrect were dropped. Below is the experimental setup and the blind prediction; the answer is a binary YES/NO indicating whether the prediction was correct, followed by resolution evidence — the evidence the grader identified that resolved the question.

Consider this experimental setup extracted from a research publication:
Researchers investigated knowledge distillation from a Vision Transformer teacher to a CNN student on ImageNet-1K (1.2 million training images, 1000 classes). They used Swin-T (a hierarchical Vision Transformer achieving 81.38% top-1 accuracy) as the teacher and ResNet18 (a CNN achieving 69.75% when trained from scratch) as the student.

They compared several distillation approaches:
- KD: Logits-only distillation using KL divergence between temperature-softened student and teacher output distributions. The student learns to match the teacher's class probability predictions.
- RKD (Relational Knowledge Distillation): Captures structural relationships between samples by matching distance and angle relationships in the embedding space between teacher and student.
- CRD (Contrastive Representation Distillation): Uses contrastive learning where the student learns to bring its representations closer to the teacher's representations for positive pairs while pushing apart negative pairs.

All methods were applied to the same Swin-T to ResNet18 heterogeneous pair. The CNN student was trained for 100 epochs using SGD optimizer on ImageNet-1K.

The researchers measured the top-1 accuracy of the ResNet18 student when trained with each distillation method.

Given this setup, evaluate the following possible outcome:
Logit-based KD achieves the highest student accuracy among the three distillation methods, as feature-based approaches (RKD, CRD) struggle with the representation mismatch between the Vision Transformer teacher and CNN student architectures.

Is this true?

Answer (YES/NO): YES